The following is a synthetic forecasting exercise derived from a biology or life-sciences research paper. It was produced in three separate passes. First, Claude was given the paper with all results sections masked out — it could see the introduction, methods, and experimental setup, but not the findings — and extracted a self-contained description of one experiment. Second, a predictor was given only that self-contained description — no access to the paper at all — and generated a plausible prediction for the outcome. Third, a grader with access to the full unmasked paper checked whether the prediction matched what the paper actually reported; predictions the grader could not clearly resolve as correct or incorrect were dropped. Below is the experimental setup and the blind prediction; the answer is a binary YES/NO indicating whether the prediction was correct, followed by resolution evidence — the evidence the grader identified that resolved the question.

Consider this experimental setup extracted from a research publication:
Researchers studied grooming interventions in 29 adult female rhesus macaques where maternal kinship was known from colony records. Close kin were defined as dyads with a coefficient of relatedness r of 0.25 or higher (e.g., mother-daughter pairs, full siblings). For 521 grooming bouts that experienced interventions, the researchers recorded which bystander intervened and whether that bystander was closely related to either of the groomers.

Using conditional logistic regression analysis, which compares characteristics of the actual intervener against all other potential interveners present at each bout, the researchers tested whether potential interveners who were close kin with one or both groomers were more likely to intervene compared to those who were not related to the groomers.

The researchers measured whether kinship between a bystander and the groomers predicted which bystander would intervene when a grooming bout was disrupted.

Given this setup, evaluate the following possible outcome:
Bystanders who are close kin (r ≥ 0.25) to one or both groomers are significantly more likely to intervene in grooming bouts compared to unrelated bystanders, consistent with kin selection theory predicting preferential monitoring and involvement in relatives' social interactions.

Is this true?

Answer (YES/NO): YES